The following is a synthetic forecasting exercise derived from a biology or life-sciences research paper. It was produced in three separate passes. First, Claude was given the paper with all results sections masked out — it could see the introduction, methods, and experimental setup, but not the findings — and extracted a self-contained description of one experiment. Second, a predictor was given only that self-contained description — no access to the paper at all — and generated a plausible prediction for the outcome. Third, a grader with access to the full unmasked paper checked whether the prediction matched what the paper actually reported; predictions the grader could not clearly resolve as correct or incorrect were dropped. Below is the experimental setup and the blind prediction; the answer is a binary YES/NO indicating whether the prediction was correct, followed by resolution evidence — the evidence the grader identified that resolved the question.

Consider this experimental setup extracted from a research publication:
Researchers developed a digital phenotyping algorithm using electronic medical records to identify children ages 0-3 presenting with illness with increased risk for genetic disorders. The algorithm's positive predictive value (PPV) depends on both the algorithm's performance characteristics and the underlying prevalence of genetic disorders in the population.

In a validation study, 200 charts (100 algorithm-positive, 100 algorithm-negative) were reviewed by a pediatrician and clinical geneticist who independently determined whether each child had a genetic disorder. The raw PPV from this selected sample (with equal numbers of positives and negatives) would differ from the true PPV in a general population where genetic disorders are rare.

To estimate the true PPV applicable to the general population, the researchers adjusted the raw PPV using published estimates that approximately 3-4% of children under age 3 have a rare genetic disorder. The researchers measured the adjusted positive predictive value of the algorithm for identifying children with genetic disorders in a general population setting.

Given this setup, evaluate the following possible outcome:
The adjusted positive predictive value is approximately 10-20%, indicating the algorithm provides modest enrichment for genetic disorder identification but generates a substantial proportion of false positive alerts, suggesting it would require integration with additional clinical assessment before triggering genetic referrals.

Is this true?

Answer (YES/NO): NO